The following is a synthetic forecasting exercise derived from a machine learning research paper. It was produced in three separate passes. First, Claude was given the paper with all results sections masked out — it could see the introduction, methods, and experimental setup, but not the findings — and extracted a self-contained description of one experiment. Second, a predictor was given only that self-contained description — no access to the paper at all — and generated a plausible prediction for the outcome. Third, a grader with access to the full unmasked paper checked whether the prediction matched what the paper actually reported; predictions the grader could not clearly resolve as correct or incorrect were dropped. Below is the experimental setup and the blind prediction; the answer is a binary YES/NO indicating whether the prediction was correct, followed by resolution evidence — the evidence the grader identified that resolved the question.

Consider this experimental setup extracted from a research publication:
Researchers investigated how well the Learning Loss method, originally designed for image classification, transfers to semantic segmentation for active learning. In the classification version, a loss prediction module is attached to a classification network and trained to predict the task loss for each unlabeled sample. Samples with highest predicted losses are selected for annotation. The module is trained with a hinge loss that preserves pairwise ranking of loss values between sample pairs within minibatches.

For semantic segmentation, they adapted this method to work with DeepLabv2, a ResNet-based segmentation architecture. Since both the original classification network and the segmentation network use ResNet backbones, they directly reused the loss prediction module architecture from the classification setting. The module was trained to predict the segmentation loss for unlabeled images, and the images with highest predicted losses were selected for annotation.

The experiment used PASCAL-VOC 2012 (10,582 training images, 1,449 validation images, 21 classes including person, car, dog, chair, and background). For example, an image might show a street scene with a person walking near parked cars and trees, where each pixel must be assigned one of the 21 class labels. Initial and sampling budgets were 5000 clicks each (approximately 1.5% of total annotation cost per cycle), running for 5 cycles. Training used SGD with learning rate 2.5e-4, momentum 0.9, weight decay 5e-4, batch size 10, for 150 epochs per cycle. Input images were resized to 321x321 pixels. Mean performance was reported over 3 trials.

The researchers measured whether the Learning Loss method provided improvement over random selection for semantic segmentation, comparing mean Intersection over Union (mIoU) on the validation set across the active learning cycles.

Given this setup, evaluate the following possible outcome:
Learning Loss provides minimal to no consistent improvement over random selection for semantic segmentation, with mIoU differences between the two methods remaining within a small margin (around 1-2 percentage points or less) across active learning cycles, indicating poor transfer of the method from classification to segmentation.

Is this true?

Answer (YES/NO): YES